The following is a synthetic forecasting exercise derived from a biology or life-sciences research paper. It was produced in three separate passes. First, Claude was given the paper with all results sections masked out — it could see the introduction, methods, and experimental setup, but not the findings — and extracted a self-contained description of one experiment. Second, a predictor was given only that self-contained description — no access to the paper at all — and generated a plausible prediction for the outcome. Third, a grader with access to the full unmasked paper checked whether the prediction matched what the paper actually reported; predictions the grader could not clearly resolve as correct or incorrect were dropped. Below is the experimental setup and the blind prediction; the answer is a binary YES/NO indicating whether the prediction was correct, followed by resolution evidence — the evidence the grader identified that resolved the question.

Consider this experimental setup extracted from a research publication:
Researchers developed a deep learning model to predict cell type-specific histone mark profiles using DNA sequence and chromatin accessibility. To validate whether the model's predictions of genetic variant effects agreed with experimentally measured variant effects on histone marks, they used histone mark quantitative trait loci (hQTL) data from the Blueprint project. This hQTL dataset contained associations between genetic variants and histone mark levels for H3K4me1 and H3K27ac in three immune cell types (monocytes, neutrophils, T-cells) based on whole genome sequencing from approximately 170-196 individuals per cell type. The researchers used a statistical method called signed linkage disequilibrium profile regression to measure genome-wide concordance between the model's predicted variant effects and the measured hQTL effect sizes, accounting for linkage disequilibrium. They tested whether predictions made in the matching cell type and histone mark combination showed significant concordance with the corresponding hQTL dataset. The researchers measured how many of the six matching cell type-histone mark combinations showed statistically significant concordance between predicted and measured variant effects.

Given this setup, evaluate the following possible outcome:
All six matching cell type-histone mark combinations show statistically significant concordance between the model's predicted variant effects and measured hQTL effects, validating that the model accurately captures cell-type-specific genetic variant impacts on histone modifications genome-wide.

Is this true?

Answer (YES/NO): NO